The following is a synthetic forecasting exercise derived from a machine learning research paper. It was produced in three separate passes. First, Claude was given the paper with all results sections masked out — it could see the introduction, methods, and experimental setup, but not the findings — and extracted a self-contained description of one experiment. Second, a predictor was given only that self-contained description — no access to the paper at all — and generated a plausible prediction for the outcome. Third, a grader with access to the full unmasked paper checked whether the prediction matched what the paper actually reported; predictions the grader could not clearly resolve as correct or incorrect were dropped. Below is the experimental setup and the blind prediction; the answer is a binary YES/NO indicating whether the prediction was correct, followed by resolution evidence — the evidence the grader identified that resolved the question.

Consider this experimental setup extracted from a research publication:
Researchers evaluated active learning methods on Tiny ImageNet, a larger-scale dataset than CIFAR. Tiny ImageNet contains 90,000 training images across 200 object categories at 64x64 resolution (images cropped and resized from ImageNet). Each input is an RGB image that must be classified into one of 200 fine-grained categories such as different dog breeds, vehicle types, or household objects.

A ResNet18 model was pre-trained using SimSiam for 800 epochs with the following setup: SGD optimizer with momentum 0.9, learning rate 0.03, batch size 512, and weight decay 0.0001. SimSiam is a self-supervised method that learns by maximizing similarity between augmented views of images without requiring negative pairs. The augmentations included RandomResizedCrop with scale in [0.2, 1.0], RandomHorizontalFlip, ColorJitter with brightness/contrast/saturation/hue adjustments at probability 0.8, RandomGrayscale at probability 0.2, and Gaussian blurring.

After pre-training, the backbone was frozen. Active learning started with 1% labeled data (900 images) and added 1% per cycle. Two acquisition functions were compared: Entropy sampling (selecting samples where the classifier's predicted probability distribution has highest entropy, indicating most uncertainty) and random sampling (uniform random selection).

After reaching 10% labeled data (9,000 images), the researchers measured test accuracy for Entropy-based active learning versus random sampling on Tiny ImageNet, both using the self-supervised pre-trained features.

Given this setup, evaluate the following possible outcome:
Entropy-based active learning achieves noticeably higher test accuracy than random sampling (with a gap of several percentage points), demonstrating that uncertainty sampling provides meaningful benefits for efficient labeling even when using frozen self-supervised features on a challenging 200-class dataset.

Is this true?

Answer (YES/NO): NO